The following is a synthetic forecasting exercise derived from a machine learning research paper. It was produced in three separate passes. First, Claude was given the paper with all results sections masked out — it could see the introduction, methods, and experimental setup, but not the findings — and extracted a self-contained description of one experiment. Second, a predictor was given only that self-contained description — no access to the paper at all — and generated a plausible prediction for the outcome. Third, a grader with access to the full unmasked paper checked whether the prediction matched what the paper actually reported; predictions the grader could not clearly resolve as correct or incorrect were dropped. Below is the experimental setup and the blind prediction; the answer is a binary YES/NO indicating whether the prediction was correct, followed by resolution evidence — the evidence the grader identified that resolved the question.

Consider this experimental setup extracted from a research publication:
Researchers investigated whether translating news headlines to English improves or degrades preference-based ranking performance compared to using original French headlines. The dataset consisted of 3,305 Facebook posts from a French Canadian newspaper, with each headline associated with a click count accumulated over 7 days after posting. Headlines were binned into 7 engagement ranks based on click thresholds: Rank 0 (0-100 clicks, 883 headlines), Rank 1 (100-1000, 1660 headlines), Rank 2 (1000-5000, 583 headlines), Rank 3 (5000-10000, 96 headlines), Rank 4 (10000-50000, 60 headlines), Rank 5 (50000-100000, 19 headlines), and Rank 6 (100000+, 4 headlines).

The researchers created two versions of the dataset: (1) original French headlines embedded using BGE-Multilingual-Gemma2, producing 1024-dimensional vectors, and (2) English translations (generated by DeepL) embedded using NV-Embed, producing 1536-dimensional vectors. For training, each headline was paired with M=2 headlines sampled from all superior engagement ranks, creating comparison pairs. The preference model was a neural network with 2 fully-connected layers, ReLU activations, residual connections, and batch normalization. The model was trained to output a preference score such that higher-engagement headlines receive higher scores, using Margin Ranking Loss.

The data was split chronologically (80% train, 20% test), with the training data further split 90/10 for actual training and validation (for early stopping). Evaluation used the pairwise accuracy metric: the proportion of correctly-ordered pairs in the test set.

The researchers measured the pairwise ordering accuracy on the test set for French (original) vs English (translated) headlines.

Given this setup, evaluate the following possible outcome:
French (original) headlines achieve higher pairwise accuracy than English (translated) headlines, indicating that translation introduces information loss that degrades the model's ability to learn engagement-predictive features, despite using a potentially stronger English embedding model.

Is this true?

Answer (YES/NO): NO